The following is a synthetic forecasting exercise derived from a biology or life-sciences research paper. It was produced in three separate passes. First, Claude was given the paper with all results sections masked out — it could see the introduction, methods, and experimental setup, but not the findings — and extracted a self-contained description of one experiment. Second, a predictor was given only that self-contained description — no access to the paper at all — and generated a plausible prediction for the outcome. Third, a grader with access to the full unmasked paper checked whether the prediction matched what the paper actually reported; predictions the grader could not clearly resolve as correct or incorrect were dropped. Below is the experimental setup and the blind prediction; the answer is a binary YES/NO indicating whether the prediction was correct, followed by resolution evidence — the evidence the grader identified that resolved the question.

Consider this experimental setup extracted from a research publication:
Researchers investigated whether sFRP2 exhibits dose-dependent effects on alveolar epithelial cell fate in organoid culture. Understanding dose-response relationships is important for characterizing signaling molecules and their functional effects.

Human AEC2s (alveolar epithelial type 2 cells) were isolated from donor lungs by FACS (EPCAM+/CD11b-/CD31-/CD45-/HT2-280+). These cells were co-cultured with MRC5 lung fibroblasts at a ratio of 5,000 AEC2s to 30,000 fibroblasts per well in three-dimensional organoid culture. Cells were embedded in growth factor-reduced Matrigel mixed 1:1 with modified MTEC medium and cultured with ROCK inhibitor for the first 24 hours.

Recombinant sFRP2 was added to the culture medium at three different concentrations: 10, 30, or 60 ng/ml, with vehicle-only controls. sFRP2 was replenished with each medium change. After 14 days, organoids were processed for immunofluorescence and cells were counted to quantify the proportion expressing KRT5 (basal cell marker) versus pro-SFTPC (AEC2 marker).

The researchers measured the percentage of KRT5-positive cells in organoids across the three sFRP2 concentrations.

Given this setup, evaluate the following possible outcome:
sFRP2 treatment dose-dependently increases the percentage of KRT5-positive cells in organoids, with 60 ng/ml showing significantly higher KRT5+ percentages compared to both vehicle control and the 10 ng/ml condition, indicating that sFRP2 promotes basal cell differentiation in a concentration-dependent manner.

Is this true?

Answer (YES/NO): YES